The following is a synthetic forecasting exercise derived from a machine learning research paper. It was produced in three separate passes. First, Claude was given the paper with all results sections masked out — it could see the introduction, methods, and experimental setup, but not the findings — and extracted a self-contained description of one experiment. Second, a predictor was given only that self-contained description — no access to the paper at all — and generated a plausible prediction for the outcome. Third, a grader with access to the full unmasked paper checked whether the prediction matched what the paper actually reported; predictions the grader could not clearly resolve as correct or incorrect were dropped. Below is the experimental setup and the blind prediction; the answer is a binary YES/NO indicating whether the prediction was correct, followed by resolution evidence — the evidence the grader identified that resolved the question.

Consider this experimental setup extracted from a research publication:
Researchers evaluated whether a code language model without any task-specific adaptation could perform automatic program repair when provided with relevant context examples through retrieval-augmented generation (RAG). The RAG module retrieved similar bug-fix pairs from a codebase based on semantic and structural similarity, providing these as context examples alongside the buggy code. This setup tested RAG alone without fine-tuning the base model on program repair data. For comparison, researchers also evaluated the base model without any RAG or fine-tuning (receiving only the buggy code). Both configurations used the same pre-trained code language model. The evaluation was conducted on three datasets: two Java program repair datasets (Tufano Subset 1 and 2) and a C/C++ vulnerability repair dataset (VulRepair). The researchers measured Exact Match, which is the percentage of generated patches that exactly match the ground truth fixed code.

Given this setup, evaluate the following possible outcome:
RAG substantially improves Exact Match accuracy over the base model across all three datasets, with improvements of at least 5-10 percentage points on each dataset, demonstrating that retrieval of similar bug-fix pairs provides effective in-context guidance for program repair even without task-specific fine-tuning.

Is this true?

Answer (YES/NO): NO